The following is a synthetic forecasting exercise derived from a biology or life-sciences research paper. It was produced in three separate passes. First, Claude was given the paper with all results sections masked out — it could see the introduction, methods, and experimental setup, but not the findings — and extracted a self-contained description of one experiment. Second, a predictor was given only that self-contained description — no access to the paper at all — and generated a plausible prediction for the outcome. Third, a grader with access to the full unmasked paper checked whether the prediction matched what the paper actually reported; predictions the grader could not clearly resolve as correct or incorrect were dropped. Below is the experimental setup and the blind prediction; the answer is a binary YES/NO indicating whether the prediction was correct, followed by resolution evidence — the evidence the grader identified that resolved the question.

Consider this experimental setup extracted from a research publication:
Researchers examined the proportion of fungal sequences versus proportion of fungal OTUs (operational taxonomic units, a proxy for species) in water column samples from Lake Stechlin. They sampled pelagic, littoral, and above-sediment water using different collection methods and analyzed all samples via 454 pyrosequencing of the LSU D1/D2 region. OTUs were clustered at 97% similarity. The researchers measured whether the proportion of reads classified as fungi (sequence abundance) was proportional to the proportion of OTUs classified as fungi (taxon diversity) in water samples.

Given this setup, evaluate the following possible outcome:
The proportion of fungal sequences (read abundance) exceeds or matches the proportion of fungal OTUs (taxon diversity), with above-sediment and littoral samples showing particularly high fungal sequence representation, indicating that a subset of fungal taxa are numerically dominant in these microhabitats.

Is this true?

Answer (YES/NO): NO